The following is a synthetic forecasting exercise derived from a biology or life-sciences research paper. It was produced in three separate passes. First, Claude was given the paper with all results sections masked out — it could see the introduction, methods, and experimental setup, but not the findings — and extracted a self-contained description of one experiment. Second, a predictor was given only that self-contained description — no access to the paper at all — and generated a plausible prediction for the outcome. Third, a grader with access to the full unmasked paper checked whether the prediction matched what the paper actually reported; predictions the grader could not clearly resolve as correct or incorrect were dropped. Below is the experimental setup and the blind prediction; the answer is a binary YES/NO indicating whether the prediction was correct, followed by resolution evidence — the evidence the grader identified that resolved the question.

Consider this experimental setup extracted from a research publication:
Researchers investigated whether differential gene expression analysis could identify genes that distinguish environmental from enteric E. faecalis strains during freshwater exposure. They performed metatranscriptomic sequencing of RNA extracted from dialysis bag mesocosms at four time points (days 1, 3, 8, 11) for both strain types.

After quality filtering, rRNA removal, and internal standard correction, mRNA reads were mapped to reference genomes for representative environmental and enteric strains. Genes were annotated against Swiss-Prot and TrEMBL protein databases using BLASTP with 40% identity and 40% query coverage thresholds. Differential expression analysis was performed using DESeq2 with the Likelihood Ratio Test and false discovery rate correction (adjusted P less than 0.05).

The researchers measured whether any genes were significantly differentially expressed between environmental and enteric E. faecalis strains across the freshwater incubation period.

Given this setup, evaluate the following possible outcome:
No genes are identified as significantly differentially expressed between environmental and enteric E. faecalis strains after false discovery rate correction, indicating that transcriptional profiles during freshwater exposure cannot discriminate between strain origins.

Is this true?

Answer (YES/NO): YES